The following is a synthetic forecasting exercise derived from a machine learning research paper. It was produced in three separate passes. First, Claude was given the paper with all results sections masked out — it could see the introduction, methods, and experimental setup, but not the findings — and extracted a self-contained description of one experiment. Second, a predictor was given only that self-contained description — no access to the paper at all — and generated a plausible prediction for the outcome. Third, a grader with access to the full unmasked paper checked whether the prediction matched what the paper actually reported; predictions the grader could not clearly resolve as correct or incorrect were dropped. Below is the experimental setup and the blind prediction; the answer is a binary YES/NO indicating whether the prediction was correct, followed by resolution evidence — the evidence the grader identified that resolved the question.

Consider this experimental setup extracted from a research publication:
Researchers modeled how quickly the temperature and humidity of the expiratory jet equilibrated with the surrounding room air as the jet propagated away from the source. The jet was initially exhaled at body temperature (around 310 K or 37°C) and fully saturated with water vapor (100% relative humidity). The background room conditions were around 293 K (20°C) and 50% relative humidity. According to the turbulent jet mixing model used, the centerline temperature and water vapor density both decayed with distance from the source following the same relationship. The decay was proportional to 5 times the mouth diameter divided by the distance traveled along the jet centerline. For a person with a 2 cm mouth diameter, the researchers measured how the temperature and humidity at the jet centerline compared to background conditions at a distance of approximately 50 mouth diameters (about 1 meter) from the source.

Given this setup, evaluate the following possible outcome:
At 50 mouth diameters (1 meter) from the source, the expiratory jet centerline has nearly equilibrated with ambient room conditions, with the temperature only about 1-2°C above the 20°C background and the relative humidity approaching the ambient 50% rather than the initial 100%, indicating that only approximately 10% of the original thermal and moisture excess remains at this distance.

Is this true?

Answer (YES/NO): YES